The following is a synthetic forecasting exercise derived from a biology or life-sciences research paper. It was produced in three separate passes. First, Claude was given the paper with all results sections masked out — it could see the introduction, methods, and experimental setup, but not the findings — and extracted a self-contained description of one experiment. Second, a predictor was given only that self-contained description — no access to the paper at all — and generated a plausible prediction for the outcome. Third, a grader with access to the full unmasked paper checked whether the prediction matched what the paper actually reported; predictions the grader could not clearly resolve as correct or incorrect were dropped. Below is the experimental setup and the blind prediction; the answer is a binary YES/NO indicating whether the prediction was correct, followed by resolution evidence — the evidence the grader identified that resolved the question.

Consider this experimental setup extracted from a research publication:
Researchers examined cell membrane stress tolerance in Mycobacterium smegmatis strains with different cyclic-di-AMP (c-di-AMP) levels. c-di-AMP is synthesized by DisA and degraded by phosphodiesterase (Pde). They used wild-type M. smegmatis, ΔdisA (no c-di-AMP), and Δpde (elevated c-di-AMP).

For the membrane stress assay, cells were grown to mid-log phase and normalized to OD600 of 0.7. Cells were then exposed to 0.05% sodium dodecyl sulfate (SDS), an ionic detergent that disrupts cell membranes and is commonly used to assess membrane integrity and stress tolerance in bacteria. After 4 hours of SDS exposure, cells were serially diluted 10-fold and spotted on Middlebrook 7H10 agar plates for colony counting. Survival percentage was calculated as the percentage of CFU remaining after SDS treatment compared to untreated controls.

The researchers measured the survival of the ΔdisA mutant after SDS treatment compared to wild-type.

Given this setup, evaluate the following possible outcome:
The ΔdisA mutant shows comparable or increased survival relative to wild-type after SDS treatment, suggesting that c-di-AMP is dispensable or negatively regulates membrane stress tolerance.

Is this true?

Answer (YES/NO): NO